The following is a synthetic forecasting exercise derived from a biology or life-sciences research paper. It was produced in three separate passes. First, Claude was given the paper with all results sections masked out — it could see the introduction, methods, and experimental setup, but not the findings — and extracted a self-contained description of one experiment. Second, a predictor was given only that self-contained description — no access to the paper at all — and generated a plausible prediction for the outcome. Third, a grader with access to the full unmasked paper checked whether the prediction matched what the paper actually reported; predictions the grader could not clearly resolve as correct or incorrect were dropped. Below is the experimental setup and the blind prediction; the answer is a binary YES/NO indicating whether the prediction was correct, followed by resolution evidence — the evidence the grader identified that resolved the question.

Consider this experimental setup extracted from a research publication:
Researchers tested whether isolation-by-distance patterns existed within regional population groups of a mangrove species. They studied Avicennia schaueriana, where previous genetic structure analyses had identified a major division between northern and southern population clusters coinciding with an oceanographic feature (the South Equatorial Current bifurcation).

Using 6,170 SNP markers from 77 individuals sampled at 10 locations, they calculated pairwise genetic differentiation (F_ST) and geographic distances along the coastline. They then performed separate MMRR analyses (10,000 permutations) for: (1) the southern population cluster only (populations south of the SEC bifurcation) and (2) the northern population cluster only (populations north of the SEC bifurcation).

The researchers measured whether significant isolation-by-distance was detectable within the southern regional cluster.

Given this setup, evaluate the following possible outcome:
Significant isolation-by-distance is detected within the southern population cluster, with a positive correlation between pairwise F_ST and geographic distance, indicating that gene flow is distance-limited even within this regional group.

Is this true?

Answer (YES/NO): YES